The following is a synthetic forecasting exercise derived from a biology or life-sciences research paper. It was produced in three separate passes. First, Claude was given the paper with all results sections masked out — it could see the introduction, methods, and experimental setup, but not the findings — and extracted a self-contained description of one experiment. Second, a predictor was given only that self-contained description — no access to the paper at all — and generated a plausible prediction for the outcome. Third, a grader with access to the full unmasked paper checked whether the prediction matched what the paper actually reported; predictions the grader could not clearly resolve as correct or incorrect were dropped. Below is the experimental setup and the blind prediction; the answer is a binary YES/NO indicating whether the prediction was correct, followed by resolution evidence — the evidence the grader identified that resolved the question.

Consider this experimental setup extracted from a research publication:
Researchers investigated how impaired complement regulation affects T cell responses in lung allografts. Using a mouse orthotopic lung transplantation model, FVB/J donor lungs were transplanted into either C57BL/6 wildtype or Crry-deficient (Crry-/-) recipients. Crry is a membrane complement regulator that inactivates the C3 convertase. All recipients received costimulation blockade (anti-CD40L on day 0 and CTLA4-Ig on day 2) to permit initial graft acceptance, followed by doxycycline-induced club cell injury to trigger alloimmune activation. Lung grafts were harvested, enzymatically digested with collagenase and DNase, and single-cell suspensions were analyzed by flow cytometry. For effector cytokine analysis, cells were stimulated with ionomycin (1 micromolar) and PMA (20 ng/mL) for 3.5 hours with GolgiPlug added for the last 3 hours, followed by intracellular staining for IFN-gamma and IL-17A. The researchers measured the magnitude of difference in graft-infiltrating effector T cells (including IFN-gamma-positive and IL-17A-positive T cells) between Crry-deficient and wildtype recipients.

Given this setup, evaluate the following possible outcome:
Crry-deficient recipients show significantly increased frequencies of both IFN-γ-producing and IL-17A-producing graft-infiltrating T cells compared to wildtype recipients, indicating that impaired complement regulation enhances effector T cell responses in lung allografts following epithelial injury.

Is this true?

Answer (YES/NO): NO